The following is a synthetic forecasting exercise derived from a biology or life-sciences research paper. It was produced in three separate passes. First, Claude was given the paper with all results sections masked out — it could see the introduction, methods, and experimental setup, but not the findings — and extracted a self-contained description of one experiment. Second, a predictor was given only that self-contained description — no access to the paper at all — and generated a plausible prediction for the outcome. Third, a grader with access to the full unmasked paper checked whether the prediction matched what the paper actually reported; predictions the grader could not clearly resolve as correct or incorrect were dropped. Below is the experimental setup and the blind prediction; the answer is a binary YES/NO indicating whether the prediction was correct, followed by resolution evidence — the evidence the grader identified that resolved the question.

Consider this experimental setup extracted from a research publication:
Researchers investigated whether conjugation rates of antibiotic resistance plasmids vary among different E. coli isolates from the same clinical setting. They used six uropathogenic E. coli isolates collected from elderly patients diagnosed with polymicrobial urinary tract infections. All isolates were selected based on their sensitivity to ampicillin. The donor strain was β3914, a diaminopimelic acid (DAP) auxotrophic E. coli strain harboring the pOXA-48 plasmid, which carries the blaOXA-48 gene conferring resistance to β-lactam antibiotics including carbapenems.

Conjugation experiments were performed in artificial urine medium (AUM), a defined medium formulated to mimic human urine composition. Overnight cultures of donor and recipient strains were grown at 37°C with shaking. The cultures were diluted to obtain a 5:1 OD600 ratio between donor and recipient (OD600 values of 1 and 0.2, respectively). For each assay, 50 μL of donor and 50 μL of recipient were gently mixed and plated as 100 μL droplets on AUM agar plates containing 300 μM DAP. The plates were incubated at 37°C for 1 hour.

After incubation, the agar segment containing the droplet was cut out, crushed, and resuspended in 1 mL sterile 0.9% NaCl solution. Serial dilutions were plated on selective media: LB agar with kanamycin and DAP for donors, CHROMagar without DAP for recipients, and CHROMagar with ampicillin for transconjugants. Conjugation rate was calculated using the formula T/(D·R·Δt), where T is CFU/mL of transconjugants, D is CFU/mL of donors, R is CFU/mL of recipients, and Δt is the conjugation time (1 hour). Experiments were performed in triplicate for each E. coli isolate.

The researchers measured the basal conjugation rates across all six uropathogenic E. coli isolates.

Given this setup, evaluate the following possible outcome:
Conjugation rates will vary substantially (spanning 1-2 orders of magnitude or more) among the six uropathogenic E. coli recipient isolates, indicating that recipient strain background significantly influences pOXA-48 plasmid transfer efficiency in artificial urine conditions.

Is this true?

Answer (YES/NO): YES